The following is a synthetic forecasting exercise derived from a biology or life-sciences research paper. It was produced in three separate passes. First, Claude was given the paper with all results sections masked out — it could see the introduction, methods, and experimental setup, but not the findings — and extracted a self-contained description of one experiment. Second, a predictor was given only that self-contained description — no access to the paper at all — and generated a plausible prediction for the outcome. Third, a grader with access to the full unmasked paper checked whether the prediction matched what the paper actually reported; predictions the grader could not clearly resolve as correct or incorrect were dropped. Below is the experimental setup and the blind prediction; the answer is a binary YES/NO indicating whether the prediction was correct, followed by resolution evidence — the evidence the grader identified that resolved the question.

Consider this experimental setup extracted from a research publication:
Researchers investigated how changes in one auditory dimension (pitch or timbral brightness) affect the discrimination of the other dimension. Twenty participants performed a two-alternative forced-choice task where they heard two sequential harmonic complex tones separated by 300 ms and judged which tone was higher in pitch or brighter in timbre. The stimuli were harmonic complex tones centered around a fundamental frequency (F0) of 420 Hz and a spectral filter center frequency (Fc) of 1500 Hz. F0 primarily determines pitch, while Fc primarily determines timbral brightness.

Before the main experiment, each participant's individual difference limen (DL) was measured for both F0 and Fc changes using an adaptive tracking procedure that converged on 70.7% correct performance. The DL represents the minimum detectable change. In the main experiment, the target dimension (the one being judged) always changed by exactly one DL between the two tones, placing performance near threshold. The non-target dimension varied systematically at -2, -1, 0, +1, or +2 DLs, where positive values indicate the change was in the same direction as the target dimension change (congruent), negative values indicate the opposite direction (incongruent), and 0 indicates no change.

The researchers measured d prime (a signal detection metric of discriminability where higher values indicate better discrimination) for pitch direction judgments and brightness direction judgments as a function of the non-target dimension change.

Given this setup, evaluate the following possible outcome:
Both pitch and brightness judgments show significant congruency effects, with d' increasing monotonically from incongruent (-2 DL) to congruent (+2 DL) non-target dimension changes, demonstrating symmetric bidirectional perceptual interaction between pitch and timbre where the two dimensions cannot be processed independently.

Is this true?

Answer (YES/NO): NO